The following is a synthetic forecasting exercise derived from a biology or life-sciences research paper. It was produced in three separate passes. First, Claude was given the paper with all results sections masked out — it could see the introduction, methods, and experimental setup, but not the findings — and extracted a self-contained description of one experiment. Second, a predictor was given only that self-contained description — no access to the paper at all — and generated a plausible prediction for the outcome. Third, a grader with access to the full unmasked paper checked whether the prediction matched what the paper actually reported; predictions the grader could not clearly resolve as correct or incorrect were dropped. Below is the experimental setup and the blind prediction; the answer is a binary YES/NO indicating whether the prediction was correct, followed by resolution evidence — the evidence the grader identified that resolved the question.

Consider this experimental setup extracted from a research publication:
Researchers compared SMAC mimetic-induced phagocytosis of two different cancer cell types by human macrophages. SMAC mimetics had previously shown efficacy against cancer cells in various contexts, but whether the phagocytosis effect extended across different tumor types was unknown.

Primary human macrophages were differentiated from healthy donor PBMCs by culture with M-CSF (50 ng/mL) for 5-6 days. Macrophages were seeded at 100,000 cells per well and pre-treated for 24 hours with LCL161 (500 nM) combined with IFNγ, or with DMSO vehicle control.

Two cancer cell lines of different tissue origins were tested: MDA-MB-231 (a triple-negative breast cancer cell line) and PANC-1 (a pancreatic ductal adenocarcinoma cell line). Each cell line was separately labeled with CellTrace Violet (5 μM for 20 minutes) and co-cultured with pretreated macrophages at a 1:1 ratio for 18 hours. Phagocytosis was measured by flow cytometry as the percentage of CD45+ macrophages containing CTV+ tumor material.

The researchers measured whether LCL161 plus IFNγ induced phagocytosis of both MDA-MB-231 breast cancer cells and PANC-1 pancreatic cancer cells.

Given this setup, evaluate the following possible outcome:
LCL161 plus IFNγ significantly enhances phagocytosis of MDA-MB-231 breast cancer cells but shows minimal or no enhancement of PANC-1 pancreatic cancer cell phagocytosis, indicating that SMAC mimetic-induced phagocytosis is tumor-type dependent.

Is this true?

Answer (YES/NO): NO